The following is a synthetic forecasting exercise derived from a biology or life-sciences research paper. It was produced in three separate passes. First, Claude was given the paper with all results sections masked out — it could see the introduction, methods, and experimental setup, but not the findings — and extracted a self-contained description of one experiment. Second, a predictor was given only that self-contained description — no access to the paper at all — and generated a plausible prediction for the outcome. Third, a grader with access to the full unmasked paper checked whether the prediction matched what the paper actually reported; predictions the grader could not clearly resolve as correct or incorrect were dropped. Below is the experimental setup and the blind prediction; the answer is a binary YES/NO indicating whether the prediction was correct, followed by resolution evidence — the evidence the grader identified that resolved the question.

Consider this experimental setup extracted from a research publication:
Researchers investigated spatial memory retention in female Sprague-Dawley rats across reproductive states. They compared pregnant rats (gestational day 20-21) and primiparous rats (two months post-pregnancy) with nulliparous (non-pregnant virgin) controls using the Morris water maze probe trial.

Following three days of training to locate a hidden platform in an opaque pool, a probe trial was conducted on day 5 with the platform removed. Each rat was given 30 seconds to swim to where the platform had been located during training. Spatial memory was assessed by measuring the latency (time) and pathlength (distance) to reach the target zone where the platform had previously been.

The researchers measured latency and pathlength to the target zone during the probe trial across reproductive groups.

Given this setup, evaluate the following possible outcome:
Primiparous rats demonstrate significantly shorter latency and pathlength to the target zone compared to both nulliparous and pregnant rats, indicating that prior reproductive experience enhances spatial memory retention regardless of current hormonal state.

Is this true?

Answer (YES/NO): NO